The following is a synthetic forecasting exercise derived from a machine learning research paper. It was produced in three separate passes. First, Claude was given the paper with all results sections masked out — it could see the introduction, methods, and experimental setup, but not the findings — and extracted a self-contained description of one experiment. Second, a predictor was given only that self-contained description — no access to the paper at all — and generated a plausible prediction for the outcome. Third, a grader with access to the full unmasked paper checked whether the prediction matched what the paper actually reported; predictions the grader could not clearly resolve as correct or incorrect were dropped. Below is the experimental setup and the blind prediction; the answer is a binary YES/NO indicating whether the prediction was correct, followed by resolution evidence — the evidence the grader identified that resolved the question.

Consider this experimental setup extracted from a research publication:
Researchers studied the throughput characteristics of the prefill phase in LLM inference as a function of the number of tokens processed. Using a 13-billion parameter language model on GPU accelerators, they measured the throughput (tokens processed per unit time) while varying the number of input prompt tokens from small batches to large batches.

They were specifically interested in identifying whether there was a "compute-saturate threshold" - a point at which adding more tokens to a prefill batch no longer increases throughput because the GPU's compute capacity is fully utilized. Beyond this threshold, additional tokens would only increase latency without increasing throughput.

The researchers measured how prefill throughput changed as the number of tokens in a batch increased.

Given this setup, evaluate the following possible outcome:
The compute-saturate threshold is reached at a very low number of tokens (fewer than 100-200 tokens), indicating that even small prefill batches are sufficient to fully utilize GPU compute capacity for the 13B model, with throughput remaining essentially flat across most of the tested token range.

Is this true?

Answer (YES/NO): NO